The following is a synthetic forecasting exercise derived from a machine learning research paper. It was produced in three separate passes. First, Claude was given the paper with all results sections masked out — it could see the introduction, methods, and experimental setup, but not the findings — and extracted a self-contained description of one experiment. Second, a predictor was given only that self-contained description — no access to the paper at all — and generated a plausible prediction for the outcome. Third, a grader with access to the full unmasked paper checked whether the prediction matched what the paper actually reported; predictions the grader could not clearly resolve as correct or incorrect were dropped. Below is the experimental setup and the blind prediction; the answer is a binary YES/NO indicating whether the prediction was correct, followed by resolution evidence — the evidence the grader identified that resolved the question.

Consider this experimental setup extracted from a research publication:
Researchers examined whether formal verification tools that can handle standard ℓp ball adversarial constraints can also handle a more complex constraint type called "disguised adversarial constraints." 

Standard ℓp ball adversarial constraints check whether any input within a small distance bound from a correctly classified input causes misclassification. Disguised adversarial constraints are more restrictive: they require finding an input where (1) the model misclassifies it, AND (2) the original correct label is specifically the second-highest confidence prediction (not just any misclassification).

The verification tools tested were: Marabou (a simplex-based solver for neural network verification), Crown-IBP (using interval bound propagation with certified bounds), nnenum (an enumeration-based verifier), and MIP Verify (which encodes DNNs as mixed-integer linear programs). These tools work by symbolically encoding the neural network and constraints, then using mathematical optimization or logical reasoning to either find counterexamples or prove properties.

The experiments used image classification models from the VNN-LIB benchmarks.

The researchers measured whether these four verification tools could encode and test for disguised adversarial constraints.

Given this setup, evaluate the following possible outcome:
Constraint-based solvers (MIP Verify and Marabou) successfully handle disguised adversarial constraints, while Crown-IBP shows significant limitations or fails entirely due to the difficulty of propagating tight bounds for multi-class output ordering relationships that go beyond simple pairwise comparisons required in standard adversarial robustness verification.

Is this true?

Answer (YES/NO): NO